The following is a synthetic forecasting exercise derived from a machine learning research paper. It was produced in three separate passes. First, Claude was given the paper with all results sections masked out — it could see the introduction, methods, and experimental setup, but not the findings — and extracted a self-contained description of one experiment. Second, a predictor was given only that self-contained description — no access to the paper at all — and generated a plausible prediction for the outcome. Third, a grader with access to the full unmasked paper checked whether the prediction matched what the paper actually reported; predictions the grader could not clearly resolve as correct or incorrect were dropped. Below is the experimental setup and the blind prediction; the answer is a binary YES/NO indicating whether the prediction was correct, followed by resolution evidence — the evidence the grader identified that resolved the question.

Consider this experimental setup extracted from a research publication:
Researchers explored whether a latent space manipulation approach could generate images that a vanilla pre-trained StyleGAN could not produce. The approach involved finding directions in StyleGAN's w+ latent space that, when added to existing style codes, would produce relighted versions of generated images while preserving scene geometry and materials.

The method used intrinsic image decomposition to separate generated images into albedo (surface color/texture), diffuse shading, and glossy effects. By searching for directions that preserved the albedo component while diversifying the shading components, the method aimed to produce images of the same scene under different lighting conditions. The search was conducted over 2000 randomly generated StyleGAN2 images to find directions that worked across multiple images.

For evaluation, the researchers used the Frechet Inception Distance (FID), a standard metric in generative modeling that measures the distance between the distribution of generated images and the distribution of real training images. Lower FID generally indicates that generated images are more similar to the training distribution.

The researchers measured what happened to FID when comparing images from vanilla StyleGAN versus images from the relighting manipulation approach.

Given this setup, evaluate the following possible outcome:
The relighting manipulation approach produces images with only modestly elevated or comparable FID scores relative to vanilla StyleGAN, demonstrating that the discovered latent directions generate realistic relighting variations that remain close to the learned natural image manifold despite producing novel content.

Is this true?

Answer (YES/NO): NO